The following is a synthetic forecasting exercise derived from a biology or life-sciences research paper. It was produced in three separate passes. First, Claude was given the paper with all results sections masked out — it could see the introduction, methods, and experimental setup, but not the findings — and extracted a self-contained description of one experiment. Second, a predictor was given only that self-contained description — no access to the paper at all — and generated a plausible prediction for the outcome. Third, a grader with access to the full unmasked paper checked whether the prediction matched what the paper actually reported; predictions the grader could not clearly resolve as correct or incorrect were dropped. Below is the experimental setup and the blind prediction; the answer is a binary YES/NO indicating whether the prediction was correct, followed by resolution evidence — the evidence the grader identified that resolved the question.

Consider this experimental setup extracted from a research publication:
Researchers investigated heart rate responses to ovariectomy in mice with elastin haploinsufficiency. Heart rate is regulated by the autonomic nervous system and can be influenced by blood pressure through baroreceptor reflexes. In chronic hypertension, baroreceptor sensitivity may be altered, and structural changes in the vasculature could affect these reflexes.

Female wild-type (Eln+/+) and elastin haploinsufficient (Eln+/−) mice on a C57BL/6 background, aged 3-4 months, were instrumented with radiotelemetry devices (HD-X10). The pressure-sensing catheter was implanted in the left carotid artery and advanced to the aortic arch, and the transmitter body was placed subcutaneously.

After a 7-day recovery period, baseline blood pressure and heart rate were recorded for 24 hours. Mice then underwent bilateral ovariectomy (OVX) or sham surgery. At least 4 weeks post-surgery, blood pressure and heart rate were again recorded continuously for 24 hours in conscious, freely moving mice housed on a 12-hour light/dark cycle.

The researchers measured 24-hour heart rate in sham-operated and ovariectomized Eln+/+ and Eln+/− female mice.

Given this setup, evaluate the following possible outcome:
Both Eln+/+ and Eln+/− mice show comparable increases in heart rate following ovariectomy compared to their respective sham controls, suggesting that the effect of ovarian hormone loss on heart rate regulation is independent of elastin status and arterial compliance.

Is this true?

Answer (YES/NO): NO